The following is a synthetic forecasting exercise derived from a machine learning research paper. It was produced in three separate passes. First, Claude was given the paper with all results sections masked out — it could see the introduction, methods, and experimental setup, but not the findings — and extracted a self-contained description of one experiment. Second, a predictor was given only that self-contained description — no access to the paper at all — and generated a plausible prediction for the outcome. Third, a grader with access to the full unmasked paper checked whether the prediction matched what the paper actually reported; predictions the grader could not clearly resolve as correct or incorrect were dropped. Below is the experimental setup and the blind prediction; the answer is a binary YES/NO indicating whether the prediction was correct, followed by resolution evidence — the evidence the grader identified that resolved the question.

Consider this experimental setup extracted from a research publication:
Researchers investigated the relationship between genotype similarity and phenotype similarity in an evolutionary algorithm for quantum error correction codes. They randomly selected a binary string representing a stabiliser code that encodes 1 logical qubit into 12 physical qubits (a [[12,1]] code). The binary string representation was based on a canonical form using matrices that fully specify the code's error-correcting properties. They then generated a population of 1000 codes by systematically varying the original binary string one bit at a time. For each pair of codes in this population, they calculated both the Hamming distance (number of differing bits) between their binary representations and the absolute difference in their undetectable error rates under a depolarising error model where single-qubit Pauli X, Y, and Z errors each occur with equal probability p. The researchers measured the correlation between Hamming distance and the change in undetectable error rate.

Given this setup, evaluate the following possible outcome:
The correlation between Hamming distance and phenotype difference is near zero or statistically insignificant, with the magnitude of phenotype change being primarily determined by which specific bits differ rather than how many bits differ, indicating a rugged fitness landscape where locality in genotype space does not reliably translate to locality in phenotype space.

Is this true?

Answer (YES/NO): NO